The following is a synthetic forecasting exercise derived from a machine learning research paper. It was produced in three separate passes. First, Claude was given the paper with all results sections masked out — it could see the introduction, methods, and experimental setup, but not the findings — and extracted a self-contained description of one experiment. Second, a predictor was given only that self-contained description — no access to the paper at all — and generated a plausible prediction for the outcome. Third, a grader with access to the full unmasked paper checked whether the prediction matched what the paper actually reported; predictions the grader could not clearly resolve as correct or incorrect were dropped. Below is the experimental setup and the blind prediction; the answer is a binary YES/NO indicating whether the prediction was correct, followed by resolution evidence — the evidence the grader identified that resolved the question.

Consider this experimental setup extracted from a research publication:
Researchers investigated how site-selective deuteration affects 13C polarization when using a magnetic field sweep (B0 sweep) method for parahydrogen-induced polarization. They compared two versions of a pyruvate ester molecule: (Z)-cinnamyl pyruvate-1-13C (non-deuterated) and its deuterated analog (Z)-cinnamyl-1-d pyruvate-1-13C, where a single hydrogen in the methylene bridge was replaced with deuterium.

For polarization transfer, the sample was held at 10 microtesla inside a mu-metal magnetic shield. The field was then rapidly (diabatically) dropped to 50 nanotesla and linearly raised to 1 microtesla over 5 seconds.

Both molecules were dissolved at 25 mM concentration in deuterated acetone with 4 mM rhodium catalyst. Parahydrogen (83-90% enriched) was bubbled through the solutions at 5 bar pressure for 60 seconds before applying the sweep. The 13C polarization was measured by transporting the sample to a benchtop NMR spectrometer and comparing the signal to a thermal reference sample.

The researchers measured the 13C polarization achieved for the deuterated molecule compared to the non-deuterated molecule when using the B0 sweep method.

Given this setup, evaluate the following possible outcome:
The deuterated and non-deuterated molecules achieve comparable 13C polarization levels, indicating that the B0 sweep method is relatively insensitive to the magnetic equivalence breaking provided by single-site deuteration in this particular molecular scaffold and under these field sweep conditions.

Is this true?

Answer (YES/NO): NO